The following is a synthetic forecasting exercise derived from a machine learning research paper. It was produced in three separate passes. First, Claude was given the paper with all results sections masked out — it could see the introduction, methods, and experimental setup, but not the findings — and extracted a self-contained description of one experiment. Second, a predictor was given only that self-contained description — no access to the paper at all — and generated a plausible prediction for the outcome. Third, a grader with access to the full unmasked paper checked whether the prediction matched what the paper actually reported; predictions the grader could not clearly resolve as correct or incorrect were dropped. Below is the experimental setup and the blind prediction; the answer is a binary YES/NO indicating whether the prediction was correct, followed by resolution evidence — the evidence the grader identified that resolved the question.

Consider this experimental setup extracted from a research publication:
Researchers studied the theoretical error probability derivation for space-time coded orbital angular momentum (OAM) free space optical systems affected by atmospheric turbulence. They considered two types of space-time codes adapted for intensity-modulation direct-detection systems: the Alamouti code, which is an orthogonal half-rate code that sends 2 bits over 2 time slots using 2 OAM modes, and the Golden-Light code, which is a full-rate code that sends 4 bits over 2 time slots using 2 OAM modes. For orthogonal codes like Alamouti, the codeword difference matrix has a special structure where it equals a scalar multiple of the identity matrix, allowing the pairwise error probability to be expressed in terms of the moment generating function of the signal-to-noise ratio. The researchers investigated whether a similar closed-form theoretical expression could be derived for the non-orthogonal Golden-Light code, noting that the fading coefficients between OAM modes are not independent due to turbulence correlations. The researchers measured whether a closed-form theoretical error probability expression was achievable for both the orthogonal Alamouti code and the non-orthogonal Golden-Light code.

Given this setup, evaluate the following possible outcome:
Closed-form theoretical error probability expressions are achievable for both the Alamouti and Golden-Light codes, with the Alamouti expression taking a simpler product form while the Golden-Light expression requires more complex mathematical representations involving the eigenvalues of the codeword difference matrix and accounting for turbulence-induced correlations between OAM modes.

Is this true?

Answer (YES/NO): NO